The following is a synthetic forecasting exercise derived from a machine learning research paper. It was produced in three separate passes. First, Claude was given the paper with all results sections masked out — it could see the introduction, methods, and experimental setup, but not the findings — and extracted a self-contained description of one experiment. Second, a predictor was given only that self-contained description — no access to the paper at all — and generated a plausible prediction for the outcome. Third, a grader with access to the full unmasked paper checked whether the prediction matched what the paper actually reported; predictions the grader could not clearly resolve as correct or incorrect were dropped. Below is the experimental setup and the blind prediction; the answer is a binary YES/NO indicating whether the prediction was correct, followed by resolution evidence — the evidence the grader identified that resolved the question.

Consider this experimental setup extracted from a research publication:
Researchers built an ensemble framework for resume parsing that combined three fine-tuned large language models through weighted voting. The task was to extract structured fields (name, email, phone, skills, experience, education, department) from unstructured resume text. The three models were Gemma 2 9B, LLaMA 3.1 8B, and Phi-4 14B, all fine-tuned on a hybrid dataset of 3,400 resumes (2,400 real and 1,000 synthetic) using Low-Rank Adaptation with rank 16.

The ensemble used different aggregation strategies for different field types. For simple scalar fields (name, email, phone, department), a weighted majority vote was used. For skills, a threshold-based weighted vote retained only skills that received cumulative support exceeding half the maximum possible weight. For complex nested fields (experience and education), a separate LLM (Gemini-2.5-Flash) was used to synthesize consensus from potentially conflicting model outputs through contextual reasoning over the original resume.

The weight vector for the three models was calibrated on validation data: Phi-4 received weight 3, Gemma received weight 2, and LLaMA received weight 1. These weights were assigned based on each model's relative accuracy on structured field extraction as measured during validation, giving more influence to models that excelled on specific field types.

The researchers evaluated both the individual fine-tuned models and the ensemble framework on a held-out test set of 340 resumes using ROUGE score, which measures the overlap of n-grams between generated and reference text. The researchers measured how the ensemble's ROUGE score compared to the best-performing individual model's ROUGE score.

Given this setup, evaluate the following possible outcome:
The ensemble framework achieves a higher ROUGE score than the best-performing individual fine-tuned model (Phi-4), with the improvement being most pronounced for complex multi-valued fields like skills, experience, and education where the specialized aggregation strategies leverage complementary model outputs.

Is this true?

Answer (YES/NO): NO